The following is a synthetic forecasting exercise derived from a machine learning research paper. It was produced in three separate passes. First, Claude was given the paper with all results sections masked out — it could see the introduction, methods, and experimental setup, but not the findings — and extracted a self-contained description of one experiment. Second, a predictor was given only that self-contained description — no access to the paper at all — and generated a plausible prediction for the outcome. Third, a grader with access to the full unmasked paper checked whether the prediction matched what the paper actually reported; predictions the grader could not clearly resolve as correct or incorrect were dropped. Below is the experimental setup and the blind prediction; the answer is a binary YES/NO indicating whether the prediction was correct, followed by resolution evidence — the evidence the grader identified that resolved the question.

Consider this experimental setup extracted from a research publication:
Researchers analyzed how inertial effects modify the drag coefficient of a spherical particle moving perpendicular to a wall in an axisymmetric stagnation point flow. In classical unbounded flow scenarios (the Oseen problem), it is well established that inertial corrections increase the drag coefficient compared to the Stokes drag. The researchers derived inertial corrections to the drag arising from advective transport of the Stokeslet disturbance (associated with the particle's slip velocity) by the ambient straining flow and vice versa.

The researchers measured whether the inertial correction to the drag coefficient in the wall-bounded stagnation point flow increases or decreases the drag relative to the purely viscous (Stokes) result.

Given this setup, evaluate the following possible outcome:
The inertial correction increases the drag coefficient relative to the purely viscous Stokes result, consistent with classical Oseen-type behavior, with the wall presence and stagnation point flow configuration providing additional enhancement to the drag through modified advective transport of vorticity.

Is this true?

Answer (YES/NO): NO